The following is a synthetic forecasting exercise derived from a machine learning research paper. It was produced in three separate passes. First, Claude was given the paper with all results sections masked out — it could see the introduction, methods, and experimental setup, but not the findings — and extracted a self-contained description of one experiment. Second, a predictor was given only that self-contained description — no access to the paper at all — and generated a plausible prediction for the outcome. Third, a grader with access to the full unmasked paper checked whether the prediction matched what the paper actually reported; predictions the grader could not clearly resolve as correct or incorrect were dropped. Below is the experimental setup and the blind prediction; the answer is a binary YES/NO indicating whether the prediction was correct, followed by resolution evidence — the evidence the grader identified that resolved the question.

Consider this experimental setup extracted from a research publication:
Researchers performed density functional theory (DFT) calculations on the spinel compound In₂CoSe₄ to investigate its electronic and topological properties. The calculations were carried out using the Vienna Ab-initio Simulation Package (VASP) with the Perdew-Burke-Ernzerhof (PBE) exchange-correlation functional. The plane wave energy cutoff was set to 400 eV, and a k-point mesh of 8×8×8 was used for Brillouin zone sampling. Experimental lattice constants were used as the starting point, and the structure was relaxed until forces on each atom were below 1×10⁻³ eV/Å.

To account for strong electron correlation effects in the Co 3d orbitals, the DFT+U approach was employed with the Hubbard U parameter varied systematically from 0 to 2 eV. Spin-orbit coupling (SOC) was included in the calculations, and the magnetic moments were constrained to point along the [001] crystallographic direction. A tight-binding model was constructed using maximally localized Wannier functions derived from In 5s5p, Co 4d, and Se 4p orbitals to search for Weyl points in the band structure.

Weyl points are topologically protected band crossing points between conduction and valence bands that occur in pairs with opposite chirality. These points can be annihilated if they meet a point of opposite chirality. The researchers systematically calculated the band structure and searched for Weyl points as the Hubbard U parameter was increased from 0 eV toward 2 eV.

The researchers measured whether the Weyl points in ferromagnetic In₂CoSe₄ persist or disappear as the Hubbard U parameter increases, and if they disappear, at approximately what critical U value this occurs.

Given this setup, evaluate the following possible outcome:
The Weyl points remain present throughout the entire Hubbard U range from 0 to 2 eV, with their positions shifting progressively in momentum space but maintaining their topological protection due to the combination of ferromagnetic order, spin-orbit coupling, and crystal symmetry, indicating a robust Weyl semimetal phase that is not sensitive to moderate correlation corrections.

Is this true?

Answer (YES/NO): NO